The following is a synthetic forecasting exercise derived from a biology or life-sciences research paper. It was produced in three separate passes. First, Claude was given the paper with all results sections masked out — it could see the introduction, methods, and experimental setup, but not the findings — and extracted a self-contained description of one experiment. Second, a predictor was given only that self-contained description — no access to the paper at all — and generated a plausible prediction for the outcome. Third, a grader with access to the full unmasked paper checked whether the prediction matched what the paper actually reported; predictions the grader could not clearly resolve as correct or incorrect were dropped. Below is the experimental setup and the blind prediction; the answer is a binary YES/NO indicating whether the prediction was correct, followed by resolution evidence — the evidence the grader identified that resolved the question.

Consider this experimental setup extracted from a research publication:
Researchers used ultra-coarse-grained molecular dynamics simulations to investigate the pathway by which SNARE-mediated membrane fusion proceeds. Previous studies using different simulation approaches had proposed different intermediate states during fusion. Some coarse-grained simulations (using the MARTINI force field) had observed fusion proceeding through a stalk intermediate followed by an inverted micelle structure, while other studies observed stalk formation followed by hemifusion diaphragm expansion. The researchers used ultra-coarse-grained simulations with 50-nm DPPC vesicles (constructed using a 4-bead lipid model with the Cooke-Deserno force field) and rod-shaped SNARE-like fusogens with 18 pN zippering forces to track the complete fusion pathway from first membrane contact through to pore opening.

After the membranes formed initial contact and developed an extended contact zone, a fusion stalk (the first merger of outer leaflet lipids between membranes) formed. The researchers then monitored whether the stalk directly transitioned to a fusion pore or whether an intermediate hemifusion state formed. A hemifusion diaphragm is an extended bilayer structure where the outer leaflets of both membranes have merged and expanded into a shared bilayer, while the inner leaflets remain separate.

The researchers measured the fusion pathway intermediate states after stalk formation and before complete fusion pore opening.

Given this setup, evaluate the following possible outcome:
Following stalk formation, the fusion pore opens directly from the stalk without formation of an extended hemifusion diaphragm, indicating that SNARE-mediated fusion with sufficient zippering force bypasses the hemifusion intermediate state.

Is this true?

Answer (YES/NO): NO